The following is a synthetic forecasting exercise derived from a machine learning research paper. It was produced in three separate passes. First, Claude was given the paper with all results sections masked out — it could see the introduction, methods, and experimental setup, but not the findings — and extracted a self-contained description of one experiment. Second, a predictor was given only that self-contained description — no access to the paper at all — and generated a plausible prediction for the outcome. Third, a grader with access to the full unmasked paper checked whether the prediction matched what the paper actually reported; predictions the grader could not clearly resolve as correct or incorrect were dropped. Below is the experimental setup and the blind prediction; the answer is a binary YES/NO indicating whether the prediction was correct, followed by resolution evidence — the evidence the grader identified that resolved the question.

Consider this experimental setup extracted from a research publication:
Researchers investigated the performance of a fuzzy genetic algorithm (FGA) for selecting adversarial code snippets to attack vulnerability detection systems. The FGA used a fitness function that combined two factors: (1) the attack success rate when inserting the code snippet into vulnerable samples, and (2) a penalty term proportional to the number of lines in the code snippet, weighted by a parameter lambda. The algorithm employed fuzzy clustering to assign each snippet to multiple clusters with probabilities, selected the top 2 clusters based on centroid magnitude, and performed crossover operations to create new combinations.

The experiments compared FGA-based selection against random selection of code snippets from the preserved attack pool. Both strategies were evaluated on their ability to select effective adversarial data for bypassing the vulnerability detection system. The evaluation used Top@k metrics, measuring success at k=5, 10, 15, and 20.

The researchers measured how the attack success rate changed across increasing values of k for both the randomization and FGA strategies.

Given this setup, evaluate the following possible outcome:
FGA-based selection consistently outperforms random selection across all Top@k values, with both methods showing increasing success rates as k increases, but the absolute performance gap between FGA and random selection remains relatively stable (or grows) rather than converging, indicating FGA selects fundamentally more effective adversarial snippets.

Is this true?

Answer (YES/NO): NO